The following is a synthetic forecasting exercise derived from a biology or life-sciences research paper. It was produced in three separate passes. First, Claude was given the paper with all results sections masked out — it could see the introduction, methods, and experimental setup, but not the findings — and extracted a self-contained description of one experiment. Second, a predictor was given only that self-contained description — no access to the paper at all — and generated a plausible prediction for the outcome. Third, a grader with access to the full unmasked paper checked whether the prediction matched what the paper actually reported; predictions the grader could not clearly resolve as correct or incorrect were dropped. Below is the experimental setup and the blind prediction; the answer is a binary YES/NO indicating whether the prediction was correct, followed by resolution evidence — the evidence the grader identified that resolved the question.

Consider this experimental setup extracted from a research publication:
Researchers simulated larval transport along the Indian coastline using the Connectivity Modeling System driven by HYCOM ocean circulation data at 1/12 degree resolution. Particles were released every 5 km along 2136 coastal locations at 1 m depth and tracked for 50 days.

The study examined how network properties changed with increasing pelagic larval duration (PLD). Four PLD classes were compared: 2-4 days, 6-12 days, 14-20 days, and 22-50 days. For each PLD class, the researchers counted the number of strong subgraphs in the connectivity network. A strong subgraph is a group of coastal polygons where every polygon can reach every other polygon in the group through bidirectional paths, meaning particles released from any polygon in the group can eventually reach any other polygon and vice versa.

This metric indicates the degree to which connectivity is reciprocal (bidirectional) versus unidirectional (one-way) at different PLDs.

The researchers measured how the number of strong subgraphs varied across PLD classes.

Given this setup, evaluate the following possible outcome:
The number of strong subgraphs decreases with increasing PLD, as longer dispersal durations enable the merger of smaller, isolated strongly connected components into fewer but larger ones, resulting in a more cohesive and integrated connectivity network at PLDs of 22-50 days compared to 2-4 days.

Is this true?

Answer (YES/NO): YES